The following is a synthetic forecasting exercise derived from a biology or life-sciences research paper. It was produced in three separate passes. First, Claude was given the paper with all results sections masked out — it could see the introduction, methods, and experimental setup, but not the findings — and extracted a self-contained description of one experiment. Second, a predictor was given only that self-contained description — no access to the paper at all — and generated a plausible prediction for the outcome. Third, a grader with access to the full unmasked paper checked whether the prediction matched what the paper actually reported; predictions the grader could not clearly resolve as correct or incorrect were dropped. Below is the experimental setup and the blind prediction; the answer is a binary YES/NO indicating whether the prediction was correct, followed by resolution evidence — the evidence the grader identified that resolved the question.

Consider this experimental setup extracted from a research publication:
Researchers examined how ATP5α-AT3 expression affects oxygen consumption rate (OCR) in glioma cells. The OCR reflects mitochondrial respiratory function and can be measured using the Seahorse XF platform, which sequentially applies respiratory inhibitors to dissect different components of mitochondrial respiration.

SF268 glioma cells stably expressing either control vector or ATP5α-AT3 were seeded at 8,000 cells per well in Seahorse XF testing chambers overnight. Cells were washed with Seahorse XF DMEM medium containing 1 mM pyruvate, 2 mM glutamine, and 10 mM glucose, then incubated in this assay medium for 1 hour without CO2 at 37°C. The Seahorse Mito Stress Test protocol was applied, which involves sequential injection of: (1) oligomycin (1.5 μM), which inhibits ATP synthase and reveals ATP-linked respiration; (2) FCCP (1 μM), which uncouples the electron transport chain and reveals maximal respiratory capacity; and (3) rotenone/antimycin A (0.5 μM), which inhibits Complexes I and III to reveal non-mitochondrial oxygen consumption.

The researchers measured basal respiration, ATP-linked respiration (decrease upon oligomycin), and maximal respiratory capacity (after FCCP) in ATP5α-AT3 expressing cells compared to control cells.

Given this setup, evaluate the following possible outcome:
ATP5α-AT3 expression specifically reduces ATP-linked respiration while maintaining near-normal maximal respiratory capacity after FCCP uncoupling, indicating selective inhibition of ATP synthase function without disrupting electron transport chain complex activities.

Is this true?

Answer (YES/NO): NO